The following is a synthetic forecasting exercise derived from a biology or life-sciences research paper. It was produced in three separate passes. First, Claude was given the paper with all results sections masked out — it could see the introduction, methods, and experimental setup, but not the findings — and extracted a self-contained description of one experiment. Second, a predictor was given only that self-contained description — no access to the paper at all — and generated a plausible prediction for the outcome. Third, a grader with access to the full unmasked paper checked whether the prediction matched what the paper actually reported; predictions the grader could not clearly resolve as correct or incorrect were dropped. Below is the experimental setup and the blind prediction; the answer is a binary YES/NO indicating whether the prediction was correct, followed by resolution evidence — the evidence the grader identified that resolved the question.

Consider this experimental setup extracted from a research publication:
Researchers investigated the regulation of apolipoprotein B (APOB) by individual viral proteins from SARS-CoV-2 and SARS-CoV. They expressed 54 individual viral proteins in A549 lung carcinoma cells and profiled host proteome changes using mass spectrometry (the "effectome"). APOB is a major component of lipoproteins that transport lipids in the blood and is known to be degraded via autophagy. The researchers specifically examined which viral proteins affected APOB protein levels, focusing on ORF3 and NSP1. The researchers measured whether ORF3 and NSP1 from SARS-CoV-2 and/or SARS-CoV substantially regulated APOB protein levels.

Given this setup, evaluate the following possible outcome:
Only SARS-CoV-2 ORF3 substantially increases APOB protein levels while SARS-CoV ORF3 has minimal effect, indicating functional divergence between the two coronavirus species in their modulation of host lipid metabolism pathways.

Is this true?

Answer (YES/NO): YES